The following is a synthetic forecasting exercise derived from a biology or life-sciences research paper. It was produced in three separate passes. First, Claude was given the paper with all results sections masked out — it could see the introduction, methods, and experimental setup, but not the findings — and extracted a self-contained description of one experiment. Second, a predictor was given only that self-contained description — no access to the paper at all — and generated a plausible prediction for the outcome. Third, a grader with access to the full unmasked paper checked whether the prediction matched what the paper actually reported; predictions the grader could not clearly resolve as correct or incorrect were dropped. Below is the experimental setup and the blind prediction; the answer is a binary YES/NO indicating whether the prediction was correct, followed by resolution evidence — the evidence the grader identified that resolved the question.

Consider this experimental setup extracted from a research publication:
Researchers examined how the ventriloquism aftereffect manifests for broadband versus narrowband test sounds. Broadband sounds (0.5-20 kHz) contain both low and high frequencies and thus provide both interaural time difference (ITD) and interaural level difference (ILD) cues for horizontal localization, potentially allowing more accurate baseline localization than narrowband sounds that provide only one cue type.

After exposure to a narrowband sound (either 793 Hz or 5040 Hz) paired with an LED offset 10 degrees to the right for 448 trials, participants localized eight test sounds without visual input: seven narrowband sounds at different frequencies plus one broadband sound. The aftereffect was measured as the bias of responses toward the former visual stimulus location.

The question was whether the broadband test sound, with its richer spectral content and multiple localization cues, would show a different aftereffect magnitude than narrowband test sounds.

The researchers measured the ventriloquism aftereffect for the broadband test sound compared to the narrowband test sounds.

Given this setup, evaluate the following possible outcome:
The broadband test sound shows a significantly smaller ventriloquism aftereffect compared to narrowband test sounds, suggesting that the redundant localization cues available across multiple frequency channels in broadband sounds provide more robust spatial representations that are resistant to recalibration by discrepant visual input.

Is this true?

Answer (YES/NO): NO